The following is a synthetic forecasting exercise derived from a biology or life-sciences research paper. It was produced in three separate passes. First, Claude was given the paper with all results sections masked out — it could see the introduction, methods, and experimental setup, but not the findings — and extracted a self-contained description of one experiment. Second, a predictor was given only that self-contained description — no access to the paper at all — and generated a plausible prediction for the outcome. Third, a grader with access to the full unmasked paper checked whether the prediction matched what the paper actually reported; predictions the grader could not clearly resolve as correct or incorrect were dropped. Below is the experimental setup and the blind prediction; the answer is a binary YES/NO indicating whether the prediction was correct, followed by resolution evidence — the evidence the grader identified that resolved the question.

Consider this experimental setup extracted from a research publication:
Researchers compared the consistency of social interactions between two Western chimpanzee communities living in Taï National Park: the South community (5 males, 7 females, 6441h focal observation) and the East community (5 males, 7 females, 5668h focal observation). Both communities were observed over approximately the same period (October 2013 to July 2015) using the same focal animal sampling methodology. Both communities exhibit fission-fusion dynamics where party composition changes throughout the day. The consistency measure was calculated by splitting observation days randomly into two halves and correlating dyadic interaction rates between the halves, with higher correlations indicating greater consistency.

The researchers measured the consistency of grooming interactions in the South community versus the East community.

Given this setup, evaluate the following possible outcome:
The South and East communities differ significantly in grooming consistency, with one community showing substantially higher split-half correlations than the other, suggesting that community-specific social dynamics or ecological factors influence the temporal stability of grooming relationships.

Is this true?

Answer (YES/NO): NO